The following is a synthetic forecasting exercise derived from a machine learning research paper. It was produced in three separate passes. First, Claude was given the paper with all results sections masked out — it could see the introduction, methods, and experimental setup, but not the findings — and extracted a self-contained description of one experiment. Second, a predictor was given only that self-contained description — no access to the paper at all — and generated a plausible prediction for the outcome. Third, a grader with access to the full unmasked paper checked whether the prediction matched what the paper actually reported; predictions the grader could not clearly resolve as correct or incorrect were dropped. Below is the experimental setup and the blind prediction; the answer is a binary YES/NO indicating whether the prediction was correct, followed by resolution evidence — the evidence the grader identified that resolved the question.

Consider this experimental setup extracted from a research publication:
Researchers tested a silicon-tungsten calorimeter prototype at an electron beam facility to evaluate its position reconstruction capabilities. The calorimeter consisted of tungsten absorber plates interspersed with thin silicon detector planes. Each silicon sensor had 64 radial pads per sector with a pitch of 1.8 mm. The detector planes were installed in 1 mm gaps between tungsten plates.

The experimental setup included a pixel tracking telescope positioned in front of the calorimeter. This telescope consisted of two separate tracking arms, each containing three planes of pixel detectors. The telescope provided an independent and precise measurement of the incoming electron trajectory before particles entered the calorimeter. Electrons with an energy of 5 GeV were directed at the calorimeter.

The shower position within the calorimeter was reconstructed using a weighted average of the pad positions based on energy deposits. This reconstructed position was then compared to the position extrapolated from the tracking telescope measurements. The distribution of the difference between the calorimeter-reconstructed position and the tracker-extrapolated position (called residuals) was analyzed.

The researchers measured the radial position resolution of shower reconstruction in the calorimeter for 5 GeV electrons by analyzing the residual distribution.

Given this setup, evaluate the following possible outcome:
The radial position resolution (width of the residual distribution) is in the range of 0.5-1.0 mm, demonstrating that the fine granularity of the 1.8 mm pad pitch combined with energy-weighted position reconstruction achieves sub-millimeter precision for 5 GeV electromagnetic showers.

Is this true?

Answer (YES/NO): NO